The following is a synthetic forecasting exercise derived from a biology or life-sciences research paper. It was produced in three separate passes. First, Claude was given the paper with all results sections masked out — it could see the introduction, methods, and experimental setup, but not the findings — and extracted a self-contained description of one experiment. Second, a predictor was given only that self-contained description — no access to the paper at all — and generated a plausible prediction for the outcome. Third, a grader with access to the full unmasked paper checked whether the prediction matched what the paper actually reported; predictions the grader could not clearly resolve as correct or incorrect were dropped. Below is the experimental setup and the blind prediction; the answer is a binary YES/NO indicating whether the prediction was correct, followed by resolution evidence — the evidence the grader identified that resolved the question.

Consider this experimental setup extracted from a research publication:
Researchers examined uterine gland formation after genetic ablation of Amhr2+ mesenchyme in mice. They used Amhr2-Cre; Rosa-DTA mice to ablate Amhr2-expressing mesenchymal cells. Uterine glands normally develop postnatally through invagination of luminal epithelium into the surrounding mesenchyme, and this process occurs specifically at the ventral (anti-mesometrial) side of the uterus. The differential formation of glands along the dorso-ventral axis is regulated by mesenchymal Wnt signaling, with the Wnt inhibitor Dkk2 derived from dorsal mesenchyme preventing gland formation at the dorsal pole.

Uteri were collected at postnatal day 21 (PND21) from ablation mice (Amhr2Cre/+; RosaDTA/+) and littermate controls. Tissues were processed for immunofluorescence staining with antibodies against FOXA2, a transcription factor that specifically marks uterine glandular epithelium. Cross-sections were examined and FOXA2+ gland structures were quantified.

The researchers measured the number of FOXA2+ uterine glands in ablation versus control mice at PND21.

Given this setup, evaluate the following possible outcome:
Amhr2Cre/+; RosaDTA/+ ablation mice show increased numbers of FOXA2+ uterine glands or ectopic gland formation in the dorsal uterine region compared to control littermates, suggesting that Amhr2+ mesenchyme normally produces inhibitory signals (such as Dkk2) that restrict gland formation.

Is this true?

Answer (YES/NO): NO